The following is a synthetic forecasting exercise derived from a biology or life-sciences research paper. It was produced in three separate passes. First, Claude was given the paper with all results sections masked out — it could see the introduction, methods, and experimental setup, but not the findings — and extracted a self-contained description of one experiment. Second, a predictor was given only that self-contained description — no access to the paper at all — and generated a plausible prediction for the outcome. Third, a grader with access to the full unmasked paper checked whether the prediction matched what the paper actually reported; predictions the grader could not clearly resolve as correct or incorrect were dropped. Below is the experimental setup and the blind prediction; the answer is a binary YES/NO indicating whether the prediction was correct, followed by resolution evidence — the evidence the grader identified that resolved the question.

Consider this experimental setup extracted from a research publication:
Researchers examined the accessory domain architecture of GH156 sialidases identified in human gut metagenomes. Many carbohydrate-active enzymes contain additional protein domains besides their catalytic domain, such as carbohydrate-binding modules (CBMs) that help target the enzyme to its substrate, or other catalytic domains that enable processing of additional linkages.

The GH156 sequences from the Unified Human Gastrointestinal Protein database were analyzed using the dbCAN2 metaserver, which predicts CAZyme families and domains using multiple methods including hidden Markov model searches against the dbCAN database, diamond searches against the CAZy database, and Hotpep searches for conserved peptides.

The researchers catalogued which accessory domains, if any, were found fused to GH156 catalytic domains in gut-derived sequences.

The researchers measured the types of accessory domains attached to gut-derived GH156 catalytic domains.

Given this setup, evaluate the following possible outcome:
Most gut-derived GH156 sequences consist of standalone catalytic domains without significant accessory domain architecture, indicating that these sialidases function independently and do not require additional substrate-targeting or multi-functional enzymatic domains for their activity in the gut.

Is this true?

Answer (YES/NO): NO